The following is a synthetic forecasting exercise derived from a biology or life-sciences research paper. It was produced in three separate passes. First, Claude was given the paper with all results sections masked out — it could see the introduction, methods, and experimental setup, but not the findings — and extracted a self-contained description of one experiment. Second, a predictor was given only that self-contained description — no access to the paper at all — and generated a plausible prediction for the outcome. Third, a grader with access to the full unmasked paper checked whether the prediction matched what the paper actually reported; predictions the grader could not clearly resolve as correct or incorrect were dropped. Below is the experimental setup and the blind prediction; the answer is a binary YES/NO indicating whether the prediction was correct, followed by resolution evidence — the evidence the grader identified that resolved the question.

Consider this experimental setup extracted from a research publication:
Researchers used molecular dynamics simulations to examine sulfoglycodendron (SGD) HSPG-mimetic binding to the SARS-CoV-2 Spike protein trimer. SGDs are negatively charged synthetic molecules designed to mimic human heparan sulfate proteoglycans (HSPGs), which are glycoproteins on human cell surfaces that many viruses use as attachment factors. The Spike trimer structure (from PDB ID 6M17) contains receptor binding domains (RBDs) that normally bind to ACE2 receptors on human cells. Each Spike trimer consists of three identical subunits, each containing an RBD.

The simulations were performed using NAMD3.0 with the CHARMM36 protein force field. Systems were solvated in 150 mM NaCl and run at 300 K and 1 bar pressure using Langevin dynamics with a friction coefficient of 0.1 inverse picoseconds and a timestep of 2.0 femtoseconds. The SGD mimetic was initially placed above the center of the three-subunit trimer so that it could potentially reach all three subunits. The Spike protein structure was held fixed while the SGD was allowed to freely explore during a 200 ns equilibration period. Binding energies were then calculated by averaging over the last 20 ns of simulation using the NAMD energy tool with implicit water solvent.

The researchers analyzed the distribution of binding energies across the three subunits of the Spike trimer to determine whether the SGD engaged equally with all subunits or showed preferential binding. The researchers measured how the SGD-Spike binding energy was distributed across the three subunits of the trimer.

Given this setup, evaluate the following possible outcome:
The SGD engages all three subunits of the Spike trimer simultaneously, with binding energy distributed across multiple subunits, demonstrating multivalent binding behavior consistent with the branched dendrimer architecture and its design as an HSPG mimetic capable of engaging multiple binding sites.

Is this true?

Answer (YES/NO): NO